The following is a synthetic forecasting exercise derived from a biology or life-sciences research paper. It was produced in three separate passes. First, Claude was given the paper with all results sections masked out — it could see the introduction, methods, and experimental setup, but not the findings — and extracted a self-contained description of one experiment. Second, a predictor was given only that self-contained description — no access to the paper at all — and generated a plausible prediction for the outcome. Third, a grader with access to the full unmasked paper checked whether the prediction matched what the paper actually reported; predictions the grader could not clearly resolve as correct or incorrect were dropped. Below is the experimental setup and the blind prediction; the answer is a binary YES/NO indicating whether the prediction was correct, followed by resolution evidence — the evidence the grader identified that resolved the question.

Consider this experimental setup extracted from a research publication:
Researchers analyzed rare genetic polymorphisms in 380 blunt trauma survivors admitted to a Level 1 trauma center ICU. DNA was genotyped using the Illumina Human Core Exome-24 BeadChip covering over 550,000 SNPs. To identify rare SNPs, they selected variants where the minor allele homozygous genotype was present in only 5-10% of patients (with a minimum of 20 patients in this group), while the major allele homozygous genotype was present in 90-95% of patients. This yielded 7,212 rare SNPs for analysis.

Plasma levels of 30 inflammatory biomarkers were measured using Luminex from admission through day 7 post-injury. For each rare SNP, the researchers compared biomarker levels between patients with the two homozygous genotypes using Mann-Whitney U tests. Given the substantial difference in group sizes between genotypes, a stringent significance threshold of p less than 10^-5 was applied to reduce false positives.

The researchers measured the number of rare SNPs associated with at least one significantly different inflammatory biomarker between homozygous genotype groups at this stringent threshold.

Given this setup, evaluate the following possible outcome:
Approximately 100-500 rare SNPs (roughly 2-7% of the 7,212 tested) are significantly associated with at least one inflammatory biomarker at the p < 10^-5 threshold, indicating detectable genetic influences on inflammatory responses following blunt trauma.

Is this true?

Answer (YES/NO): YES